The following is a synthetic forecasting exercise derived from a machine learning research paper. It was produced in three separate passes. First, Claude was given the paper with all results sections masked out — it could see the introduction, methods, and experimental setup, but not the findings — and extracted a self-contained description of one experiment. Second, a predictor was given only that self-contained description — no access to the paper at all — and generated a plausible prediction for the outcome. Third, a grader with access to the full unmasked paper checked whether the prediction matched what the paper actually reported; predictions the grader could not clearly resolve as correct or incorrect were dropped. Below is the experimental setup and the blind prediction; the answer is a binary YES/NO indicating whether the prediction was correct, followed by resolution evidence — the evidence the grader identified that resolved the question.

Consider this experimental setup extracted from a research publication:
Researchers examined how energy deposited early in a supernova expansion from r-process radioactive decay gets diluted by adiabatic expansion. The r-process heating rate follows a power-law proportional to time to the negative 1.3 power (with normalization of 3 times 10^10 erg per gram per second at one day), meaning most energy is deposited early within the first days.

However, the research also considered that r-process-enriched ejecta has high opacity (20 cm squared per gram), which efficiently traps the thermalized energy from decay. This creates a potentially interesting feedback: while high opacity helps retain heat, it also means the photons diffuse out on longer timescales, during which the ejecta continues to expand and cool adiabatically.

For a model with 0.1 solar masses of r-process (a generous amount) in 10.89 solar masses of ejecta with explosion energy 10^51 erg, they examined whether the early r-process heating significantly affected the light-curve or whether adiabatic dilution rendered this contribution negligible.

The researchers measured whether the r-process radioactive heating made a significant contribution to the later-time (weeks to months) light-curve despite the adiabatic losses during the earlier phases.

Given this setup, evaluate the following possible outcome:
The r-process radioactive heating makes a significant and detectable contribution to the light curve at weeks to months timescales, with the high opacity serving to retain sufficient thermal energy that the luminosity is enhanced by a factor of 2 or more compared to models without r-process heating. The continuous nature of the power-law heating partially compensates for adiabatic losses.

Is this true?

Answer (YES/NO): NO